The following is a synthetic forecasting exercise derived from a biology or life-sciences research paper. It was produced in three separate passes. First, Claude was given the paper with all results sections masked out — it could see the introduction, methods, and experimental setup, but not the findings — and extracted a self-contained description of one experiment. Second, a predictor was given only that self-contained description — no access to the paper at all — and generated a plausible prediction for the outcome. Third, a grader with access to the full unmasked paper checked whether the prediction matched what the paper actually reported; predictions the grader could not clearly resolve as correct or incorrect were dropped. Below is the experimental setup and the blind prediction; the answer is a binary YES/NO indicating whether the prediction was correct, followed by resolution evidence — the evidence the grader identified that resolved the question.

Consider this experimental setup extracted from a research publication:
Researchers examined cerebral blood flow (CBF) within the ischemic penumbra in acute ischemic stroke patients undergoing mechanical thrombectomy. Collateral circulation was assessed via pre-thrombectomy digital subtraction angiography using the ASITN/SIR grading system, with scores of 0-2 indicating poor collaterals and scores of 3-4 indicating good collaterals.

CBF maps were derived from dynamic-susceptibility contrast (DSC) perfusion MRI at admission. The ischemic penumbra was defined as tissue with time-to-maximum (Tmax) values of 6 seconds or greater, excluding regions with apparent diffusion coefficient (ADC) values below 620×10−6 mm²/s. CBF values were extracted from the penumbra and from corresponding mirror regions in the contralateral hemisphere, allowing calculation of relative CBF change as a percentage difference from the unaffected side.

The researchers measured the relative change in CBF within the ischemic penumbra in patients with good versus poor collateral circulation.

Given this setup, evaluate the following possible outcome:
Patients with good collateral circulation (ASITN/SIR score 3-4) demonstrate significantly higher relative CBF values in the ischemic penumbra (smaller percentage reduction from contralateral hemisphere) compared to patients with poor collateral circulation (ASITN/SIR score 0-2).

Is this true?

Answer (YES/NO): NO